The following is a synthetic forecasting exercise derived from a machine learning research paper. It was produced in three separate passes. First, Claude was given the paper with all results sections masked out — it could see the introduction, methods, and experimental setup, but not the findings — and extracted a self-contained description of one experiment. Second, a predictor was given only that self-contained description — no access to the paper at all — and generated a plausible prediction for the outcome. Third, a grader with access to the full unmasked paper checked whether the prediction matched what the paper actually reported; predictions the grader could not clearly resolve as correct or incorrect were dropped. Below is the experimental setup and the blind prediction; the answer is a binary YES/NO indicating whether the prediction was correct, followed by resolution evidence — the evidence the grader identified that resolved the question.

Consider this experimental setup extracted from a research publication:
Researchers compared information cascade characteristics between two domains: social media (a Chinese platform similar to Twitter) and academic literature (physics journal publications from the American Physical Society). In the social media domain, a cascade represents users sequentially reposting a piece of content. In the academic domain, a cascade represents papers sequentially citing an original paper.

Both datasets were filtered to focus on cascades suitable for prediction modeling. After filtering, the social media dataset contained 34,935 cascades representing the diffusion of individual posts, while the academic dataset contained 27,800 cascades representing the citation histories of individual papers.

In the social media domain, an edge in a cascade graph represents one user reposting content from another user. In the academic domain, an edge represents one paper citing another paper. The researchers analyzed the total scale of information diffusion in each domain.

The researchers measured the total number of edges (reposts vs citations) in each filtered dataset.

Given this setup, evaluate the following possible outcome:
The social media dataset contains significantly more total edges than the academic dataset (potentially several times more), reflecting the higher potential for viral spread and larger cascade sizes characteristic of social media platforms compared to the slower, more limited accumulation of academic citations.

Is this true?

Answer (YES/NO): YES